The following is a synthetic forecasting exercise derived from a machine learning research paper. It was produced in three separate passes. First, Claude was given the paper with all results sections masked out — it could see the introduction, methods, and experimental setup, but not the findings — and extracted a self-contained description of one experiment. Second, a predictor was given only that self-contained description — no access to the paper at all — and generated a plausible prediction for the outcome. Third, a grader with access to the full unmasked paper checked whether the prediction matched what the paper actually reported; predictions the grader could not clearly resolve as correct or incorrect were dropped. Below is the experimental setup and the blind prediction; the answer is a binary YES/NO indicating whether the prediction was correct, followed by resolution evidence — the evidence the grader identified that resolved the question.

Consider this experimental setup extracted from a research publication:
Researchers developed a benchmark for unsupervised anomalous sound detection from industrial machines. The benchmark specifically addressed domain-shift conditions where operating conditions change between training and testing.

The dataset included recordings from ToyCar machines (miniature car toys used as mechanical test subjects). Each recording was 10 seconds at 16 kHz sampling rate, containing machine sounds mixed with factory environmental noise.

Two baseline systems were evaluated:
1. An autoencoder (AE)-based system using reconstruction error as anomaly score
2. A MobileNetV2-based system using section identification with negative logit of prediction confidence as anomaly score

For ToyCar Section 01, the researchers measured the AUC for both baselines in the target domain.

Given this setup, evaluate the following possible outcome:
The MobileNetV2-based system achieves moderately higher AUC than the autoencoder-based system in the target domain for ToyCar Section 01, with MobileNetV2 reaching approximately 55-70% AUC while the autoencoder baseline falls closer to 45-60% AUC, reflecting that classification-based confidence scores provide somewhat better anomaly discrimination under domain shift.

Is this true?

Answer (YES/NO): NO